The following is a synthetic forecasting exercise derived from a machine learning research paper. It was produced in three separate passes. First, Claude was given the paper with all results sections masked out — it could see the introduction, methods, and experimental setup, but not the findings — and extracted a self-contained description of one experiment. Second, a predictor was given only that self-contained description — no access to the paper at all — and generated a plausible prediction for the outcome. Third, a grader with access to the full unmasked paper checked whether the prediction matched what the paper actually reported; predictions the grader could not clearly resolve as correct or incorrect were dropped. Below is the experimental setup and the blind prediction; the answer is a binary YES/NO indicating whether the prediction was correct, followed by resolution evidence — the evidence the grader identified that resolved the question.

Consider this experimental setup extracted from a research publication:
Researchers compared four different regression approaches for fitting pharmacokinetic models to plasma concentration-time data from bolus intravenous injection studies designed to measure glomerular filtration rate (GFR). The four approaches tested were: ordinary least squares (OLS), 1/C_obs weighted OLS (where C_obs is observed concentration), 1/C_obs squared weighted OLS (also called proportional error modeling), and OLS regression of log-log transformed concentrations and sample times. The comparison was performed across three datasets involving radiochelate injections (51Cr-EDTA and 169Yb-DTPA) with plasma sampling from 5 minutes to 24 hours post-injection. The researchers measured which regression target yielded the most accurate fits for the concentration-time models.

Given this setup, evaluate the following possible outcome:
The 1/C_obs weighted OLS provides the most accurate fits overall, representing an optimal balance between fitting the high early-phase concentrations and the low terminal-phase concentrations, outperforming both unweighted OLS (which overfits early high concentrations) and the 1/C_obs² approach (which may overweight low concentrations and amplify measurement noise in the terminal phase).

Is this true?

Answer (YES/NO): NO